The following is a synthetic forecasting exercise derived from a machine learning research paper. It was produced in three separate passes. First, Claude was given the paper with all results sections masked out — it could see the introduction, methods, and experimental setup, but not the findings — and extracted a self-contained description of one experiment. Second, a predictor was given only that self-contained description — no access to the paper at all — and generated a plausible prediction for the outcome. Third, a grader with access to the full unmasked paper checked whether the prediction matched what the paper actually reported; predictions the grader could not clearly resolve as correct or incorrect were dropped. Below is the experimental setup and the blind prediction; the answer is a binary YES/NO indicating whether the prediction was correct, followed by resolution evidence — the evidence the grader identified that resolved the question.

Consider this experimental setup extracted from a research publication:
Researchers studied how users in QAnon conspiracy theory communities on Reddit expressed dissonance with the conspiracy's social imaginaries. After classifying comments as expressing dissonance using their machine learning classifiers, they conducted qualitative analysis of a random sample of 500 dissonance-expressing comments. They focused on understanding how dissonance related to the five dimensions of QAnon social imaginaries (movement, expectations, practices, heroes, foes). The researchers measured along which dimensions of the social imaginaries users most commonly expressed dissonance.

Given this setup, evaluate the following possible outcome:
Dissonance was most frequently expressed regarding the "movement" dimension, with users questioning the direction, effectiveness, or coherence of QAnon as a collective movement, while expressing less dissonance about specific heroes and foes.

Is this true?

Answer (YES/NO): NO